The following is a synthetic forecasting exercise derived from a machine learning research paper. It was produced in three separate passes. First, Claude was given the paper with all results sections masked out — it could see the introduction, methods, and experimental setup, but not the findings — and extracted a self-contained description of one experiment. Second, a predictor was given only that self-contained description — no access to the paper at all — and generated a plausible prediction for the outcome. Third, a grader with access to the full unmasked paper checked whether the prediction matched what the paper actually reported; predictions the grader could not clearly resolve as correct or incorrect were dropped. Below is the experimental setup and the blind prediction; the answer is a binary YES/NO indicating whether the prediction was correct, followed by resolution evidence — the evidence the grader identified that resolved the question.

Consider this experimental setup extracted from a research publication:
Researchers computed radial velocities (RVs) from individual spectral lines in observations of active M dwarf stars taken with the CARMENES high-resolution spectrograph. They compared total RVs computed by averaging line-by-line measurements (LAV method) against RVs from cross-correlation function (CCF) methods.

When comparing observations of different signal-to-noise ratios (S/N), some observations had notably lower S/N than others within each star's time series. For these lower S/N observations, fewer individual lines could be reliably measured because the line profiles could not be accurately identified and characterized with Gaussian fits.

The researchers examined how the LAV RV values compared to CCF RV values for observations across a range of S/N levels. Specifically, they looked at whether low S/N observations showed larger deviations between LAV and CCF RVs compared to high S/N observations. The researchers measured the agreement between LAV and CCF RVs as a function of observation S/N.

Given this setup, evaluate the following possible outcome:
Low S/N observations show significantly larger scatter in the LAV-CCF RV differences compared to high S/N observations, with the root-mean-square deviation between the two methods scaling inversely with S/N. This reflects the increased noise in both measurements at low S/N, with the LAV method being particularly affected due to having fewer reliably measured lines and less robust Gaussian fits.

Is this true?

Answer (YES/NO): NO